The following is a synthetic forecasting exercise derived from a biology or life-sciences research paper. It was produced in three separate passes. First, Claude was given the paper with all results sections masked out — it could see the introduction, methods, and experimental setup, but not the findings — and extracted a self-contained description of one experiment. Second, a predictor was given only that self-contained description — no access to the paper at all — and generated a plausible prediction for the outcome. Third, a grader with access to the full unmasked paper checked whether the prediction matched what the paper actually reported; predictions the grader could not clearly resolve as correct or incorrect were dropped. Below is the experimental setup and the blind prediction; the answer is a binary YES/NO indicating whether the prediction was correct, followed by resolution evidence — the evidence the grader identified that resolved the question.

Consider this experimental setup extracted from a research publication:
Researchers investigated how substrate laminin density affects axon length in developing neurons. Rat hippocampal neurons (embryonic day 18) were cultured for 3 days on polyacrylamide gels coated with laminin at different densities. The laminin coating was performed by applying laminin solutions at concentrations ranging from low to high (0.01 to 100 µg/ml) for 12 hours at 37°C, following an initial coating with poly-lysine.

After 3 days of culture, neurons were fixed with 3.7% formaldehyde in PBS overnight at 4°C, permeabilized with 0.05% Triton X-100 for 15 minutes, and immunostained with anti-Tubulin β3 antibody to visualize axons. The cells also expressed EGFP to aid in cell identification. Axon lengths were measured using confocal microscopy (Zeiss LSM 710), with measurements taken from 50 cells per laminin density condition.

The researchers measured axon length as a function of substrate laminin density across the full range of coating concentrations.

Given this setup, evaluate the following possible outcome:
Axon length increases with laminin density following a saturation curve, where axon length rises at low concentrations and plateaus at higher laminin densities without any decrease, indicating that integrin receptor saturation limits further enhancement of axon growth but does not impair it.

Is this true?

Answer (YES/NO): NO